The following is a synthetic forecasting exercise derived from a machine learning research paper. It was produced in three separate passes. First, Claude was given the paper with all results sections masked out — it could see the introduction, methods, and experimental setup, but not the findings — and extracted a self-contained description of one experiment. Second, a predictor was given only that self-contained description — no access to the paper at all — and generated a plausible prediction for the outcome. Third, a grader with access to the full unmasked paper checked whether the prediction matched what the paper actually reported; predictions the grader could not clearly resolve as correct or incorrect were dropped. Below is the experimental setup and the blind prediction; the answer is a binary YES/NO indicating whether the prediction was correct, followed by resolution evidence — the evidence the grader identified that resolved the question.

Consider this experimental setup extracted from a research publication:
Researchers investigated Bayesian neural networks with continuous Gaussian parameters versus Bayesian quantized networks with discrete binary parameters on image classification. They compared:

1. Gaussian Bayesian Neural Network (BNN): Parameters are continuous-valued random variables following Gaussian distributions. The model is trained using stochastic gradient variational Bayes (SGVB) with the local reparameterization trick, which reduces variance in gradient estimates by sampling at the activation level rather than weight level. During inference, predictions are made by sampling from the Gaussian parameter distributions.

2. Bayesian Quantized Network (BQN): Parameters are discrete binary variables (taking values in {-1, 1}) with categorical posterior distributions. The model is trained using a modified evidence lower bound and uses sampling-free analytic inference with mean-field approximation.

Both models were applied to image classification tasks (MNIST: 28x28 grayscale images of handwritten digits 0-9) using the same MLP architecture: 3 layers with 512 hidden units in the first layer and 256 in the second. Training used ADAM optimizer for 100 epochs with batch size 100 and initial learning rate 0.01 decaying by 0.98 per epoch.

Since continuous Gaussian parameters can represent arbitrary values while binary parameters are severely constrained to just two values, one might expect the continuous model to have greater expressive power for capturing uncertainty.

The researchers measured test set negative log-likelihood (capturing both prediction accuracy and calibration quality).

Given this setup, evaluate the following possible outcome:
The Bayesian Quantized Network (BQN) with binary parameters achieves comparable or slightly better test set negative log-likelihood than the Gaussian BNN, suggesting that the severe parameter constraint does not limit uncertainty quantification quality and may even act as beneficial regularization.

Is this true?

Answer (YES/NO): YES